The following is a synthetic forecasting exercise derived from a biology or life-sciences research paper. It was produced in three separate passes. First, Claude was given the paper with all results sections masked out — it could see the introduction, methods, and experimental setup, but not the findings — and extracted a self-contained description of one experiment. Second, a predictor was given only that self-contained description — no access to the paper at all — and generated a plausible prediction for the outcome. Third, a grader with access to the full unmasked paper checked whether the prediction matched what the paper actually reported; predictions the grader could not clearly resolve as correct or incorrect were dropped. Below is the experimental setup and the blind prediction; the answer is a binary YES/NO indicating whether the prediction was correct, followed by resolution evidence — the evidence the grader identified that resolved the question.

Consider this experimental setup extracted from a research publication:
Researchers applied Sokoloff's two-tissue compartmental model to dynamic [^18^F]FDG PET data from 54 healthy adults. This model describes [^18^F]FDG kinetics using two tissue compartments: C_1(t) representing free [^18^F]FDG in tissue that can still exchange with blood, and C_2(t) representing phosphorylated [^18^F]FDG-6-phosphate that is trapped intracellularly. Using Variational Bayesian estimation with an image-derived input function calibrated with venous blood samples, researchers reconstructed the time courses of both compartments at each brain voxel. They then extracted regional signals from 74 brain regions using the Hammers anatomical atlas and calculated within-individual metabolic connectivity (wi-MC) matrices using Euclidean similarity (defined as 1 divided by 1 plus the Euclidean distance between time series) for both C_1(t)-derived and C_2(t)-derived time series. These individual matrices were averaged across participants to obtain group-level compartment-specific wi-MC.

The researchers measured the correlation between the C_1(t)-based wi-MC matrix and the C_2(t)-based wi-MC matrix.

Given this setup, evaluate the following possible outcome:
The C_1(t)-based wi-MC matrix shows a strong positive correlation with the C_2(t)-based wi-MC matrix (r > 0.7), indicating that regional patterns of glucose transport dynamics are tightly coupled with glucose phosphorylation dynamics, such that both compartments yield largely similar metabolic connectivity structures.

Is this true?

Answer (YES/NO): NO